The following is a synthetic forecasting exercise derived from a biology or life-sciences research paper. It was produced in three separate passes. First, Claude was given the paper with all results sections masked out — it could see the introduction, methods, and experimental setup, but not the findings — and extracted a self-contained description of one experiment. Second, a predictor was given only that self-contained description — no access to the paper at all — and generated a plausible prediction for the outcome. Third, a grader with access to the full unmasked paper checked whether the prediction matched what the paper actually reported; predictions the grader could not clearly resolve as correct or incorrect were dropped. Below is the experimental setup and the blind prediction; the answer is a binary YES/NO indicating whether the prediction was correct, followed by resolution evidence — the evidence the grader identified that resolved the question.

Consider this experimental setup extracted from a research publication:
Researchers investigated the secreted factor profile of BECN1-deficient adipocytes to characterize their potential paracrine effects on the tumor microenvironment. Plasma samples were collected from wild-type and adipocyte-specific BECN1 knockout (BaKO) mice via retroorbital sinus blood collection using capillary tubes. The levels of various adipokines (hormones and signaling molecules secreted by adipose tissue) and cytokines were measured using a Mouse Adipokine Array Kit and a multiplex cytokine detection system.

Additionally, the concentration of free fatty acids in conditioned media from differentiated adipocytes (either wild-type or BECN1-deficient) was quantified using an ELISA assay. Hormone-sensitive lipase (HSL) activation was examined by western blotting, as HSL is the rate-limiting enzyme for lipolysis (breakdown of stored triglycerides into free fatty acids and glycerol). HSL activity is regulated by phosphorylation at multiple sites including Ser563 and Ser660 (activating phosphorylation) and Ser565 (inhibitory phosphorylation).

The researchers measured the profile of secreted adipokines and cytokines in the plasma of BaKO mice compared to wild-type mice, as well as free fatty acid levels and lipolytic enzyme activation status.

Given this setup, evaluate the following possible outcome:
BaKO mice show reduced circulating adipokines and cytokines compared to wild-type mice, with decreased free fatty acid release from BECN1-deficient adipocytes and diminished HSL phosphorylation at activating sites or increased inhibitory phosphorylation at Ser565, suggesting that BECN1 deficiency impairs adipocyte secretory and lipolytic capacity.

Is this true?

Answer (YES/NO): NO